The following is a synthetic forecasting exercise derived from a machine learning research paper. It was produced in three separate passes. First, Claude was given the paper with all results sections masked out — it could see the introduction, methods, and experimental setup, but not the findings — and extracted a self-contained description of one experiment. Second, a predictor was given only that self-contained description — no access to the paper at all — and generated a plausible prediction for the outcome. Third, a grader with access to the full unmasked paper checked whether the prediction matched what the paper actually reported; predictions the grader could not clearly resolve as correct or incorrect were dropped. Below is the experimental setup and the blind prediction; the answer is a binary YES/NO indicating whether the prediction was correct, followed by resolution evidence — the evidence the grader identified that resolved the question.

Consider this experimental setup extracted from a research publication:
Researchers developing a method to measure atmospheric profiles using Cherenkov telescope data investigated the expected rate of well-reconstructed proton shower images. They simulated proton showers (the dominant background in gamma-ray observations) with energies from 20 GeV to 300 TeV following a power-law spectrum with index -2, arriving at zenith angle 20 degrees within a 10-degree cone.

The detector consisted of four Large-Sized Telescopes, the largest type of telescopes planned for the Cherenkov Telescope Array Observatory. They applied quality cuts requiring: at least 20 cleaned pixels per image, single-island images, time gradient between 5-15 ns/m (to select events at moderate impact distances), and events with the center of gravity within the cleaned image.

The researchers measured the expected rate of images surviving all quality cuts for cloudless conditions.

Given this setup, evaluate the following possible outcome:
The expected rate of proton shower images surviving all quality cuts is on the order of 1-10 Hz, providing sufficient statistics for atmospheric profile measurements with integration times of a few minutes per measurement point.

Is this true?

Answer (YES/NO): NO